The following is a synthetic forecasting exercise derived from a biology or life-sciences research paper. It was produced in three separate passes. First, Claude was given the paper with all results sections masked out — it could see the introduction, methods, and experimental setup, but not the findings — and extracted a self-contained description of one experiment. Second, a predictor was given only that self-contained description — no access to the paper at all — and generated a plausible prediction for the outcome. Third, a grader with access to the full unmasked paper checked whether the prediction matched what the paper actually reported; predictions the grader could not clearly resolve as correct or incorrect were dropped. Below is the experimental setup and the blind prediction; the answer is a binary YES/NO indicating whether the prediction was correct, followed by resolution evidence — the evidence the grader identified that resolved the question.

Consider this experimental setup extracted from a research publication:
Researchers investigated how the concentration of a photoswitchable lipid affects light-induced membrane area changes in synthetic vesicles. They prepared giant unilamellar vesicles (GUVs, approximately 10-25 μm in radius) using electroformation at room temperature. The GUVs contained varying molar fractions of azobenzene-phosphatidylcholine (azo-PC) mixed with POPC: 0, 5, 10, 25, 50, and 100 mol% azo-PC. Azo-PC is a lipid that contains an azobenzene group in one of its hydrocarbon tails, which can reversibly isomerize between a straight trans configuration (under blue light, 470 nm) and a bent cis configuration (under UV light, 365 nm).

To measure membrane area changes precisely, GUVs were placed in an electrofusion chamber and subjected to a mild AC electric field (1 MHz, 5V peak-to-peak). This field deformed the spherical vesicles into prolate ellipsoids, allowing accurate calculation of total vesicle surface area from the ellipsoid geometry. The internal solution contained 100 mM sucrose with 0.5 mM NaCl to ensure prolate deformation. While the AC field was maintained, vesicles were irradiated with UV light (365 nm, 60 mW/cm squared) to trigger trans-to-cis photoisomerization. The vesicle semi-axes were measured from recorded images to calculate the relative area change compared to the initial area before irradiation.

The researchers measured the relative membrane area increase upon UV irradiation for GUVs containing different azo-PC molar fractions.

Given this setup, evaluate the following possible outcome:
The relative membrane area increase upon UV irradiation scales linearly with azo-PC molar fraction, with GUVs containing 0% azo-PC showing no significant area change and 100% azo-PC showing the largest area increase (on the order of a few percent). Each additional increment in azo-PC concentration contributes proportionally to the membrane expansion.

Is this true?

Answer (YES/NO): NO